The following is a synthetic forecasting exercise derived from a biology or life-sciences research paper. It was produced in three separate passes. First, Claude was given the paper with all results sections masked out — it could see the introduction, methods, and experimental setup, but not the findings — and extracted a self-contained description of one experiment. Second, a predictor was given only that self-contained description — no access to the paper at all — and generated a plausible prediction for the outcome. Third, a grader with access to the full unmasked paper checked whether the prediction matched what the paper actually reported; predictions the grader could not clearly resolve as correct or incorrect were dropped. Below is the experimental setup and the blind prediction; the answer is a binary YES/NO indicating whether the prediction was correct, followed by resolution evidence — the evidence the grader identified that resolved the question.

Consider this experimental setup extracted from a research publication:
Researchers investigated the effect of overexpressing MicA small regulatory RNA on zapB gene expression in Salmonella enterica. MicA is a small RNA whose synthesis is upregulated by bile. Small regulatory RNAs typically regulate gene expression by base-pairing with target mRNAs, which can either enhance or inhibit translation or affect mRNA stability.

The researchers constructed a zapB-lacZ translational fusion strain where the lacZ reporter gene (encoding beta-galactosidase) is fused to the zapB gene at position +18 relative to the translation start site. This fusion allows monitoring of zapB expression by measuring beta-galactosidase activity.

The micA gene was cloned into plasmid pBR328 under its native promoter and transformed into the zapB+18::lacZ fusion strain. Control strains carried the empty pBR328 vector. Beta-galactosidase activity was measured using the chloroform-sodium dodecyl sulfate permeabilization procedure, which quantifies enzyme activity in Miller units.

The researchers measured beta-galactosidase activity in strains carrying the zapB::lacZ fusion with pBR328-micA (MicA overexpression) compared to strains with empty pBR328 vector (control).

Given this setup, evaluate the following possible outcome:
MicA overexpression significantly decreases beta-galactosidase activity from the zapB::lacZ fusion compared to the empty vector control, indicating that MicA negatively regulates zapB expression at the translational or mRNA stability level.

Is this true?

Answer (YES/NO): NO